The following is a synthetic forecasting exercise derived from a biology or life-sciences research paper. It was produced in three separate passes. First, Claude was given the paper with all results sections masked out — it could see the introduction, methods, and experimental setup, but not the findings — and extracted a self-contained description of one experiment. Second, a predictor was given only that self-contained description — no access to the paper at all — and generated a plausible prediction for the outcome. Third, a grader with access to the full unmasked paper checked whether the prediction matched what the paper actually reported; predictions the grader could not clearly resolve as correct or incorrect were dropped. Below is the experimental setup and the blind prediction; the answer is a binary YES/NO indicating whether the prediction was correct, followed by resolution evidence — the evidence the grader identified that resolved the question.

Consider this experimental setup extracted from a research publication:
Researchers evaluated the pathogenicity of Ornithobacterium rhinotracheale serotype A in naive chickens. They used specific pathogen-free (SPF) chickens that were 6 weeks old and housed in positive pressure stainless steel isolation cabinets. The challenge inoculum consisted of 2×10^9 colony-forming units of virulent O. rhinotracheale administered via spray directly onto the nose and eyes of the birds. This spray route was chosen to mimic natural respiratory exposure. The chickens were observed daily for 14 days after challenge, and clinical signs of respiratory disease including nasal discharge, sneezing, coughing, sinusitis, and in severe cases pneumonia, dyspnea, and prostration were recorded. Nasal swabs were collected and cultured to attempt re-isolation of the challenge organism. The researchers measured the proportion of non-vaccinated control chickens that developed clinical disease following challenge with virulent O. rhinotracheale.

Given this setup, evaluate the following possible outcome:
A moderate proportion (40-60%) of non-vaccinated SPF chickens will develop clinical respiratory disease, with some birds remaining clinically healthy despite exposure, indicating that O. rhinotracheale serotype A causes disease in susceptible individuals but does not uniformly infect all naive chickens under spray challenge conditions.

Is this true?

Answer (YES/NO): NO